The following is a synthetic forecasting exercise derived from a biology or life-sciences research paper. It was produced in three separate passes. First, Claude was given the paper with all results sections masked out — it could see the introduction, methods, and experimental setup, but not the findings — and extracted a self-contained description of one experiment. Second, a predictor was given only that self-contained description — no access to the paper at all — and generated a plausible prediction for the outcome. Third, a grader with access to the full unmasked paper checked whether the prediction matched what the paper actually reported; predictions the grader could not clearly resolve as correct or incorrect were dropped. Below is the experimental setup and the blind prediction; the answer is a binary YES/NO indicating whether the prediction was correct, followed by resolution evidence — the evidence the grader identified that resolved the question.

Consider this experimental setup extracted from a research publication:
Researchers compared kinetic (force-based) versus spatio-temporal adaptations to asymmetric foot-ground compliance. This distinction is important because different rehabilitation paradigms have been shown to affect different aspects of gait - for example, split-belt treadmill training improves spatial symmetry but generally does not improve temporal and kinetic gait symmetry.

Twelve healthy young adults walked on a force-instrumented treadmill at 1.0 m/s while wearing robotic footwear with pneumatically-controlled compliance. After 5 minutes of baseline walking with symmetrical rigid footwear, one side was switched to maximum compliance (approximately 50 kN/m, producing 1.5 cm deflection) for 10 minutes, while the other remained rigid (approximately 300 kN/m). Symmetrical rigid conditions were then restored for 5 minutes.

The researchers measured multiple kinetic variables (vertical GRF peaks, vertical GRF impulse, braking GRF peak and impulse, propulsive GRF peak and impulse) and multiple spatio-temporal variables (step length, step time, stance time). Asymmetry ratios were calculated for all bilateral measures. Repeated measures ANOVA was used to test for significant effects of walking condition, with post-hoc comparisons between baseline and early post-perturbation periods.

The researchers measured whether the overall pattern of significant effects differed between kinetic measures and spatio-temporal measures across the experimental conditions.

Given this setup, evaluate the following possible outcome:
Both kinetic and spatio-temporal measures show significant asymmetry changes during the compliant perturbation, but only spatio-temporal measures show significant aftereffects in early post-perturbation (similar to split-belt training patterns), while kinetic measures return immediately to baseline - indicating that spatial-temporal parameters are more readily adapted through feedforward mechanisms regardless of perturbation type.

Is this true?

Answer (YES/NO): NO